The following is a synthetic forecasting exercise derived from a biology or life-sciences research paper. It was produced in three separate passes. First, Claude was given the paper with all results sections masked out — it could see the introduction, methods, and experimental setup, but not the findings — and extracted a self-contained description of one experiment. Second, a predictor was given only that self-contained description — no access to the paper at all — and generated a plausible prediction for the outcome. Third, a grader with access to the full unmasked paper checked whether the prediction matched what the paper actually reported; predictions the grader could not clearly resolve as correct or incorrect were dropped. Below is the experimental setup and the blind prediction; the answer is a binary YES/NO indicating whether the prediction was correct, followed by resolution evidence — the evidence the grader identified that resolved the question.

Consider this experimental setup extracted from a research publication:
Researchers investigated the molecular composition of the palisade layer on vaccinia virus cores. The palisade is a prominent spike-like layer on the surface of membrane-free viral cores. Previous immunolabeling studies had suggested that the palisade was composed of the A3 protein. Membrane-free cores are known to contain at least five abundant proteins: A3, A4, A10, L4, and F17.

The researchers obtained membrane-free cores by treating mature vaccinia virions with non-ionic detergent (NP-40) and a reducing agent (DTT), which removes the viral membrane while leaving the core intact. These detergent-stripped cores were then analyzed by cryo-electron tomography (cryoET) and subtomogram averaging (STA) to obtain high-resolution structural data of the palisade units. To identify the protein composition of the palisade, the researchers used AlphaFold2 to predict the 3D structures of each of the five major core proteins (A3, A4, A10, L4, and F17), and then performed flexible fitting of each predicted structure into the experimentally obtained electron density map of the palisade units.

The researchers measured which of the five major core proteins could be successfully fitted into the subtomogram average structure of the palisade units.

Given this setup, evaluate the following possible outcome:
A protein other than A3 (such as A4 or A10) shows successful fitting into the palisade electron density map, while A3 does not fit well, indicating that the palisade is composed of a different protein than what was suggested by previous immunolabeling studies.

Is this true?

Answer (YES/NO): YES